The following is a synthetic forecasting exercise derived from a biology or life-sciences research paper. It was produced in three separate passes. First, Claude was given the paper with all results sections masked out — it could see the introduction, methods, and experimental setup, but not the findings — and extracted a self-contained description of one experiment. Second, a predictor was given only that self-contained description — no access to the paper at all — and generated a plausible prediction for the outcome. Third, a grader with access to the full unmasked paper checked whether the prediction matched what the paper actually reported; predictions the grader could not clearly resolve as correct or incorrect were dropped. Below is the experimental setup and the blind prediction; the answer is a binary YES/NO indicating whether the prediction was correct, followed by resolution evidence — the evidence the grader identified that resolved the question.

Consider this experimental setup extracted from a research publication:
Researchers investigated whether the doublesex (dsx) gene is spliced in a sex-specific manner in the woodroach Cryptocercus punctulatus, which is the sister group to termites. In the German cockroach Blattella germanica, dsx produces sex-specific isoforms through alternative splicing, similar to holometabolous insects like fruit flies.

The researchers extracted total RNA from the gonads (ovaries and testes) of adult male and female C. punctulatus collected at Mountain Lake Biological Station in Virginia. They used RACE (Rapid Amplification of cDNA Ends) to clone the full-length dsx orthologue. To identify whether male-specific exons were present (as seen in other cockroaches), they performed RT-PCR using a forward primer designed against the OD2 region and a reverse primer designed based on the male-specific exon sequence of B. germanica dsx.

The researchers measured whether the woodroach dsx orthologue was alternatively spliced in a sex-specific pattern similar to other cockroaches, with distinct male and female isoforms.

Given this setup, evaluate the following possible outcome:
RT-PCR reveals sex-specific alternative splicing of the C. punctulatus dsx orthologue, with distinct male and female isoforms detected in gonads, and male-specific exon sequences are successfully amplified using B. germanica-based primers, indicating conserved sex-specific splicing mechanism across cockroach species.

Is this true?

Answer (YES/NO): YES